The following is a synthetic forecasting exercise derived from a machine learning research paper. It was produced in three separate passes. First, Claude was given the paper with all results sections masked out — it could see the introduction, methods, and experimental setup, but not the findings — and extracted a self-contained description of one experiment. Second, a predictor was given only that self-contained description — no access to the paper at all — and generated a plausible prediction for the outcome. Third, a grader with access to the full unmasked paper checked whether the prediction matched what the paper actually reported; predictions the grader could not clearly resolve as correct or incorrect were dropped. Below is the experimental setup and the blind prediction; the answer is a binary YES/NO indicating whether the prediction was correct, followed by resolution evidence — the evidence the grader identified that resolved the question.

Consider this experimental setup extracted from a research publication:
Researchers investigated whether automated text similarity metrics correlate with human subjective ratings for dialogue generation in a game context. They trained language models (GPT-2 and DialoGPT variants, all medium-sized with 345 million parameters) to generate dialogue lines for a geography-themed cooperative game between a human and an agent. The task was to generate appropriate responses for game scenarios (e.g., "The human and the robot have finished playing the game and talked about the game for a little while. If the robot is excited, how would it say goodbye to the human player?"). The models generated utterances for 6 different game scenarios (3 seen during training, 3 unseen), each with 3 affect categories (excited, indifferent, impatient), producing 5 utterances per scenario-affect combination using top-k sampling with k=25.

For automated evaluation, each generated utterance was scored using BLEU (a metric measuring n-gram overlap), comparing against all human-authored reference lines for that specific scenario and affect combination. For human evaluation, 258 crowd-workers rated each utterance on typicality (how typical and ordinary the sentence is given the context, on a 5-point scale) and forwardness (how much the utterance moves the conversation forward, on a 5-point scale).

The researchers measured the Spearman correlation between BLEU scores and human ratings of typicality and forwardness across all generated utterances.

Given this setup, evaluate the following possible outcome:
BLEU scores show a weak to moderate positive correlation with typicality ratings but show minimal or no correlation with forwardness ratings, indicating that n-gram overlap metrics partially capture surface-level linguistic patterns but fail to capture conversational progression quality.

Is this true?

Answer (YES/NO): NO